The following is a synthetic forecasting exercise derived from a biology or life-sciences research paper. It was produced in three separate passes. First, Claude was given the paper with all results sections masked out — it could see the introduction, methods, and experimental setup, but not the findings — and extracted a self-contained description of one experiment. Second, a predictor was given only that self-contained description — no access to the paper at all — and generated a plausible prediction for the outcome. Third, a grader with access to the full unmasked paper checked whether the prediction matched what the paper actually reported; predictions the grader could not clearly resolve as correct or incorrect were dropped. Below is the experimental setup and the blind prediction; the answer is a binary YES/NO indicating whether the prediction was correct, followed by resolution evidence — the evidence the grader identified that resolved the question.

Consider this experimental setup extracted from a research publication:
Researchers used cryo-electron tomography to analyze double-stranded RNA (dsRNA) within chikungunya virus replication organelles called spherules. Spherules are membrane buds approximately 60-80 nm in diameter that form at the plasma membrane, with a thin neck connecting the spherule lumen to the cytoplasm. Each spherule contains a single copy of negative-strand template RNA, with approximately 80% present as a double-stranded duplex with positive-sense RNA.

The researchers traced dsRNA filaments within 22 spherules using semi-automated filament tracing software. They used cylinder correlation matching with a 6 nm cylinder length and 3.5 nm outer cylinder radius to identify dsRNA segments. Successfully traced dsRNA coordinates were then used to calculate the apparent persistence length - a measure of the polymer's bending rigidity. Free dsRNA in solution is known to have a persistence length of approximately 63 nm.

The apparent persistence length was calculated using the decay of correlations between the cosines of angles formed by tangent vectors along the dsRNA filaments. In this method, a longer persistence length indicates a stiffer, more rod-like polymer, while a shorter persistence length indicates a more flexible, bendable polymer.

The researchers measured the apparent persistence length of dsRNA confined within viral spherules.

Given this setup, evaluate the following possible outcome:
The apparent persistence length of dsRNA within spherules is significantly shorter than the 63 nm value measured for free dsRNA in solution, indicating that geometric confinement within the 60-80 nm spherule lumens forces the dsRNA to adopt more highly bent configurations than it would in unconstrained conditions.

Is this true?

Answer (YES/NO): YES